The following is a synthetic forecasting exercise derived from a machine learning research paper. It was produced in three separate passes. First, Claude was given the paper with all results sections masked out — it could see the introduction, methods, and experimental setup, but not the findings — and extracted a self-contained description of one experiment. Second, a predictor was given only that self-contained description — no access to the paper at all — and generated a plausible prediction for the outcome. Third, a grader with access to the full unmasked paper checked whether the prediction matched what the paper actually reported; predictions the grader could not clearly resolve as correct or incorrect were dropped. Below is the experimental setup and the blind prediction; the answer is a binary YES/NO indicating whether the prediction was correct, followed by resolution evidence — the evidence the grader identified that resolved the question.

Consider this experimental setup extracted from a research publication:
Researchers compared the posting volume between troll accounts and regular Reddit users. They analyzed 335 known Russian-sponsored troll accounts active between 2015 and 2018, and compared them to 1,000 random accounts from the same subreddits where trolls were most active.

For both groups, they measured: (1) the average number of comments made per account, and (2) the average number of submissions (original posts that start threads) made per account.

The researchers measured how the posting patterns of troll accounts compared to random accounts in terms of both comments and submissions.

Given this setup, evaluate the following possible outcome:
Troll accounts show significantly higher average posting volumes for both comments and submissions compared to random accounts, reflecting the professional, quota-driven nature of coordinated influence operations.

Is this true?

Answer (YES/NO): NO